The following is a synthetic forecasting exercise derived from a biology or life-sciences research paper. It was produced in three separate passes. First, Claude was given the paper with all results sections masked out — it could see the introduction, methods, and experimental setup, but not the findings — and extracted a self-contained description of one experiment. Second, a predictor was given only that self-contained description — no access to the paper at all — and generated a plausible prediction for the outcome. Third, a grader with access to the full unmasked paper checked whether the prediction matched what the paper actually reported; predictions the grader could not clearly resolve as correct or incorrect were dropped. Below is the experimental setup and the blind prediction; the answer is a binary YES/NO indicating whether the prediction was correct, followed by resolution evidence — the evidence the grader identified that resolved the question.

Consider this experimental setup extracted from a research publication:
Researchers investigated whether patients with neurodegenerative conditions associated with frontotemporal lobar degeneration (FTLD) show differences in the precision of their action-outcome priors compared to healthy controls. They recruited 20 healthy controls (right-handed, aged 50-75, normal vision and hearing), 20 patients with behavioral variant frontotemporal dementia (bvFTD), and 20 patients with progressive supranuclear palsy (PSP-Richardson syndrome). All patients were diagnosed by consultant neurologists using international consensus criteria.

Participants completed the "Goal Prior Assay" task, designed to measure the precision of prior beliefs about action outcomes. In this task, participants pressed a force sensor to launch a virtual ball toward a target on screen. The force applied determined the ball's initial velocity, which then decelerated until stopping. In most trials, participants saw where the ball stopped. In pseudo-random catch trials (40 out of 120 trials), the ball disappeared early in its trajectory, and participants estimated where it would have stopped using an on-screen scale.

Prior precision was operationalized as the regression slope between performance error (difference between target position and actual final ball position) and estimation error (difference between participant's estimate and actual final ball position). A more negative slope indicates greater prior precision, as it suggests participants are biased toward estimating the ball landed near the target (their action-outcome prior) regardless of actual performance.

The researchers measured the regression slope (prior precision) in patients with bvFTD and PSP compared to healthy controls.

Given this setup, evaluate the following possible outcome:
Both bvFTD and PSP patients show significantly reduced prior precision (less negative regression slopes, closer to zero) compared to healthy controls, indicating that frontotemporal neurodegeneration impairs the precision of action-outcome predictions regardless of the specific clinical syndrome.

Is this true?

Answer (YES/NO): YES